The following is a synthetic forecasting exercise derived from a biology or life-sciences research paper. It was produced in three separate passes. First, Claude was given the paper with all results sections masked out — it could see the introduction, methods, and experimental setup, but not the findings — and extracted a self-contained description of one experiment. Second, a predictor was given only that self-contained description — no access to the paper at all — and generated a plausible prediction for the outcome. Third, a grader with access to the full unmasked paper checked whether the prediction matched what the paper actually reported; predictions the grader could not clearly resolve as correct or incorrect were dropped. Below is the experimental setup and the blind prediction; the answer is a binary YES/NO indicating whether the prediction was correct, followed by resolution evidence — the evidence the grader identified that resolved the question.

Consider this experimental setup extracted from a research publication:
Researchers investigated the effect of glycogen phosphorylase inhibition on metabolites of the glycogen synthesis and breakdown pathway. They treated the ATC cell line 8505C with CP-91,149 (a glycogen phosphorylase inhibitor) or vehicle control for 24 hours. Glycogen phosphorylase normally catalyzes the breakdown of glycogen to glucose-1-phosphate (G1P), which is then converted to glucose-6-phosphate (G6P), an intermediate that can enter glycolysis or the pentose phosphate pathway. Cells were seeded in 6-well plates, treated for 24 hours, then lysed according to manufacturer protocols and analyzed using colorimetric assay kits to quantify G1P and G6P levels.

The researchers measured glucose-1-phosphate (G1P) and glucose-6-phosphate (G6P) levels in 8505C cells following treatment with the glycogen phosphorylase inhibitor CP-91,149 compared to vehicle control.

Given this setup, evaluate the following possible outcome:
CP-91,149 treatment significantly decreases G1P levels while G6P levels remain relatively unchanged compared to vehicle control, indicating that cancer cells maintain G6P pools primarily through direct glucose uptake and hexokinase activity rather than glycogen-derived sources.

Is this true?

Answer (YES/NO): NO